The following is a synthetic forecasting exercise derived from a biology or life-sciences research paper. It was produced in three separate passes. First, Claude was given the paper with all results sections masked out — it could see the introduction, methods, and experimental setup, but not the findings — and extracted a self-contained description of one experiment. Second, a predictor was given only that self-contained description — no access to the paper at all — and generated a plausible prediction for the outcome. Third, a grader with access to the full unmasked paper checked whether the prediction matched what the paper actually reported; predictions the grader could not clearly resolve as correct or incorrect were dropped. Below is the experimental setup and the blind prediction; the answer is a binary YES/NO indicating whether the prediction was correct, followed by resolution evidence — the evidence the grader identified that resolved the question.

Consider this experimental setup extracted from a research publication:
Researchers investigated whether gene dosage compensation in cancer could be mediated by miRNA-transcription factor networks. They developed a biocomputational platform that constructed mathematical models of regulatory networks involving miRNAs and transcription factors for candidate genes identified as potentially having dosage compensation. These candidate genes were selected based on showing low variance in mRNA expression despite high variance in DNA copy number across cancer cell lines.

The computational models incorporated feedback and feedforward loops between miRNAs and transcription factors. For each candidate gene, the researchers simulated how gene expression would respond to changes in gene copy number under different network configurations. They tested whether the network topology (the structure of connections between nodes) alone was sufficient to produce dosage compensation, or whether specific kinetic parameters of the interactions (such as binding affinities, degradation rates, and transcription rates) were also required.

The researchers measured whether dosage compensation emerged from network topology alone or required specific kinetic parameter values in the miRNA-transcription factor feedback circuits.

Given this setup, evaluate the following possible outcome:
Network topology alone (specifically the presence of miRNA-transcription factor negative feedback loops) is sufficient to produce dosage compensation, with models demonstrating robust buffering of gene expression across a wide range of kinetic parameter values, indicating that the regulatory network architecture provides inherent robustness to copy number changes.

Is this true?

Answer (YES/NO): NO